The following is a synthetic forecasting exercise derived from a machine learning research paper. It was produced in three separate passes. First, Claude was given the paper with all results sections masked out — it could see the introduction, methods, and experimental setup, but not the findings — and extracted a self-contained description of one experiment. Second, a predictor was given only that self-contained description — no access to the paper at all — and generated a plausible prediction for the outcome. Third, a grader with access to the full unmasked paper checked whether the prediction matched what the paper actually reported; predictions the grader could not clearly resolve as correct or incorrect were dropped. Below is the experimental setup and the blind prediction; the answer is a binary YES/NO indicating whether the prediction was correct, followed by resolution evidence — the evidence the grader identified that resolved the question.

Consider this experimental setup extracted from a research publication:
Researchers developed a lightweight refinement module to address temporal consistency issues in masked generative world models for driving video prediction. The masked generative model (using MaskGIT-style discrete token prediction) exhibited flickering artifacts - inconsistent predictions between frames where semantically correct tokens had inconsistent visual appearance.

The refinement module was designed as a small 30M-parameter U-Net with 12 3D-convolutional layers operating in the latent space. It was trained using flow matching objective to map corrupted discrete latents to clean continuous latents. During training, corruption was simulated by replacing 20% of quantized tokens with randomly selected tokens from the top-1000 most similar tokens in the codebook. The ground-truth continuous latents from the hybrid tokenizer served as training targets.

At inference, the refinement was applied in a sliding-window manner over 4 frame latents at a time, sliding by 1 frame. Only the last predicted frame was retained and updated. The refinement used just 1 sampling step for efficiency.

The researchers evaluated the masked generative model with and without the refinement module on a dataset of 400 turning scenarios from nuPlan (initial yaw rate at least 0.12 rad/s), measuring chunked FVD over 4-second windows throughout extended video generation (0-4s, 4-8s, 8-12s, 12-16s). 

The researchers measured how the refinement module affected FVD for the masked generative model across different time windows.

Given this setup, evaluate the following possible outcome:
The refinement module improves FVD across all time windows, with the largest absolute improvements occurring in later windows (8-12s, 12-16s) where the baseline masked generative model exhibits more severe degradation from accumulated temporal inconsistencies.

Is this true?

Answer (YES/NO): NO